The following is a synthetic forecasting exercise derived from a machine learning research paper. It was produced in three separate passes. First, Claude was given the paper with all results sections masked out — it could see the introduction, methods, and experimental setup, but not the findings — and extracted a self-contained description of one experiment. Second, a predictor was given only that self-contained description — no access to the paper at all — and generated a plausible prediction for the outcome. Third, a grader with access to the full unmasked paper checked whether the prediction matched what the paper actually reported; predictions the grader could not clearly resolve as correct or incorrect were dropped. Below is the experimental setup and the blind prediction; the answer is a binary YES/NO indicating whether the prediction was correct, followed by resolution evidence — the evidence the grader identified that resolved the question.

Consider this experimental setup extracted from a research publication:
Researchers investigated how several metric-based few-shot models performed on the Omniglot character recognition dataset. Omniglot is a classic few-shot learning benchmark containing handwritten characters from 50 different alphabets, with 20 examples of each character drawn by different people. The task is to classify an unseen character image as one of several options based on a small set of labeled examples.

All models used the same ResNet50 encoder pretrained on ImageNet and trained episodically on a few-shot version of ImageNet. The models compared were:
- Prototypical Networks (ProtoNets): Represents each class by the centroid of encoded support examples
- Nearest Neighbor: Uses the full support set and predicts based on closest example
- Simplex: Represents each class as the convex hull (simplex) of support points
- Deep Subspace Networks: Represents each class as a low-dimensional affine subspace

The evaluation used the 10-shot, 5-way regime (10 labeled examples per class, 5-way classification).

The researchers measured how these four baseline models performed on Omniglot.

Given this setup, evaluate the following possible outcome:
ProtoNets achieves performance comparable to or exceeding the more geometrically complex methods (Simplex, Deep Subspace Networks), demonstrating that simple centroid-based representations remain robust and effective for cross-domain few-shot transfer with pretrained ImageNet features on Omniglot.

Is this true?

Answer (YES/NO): YES